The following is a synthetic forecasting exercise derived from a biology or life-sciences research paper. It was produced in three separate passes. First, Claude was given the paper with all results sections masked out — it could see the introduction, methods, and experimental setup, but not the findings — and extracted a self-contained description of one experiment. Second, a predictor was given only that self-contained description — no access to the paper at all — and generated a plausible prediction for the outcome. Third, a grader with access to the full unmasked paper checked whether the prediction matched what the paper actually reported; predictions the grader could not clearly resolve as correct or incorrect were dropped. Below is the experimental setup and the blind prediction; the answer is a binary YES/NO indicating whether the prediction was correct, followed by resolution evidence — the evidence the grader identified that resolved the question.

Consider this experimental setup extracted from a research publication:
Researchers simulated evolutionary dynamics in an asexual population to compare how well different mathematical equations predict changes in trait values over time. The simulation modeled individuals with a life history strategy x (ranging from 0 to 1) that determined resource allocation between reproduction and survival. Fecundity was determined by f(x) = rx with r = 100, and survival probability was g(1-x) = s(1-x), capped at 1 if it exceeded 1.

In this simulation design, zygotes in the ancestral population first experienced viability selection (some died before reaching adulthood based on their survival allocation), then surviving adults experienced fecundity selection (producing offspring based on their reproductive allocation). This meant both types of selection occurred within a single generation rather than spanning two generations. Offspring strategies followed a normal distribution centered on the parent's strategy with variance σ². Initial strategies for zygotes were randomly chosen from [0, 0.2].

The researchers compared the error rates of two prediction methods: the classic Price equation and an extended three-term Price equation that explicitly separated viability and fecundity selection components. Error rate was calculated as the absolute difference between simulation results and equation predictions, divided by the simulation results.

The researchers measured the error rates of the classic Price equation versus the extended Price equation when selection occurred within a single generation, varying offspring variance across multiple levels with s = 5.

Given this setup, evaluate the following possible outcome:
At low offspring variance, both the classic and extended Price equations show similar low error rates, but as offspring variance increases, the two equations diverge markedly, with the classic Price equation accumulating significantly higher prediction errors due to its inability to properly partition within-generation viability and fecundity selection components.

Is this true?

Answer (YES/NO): NO